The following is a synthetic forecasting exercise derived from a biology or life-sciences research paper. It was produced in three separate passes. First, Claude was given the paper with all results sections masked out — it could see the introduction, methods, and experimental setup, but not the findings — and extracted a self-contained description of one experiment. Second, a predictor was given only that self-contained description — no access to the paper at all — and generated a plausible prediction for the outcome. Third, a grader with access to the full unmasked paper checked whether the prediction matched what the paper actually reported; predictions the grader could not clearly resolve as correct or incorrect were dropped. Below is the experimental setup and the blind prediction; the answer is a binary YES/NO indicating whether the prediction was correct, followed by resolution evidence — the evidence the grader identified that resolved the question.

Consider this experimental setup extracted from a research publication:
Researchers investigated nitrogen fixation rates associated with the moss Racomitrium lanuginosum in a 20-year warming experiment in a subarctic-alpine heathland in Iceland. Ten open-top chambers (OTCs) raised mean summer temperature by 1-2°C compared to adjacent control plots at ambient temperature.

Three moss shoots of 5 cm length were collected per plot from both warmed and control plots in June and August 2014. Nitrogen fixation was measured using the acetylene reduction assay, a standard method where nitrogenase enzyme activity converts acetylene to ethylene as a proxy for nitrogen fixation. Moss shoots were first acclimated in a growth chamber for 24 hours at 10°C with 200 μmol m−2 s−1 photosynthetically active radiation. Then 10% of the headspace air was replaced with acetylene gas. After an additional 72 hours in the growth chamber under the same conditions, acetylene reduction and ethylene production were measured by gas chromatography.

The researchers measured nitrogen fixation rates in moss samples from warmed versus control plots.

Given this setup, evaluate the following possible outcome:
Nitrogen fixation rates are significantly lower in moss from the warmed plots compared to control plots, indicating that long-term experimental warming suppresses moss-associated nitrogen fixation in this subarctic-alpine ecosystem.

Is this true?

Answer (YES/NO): NO